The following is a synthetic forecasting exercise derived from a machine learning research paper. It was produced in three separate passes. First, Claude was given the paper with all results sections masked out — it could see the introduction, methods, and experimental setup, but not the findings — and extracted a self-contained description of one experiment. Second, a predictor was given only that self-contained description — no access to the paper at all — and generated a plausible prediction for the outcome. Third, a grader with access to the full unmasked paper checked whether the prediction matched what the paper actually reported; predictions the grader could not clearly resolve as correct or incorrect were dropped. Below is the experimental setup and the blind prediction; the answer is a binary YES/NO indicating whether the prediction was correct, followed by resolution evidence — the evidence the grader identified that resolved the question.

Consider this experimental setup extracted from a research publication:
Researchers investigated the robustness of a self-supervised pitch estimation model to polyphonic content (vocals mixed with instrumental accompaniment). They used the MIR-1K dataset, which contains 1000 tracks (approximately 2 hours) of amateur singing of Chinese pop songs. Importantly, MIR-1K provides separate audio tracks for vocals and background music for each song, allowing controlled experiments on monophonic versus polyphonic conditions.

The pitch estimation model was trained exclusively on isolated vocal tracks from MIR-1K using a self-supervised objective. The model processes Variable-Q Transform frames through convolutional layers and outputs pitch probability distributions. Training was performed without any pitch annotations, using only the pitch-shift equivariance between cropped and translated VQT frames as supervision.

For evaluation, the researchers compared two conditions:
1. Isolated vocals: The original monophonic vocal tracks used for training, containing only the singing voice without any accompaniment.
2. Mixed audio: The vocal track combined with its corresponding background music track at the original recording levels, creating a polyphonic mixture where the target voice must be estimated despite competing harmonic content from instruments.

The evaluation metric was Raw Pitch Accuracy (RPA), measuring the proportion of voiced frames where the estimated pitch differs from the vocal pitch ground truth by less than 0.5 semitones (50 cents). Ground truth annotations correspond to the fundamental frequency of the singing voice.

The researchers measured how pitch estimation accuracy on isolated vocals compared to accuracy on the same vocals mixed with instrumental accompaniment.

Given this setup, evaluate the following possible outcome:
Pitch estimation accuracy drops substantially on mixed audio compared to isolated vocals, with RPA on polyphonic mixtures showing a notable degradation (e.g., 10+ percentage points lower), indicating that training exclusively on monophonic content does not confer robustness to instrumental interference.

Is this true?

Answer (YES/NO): YES